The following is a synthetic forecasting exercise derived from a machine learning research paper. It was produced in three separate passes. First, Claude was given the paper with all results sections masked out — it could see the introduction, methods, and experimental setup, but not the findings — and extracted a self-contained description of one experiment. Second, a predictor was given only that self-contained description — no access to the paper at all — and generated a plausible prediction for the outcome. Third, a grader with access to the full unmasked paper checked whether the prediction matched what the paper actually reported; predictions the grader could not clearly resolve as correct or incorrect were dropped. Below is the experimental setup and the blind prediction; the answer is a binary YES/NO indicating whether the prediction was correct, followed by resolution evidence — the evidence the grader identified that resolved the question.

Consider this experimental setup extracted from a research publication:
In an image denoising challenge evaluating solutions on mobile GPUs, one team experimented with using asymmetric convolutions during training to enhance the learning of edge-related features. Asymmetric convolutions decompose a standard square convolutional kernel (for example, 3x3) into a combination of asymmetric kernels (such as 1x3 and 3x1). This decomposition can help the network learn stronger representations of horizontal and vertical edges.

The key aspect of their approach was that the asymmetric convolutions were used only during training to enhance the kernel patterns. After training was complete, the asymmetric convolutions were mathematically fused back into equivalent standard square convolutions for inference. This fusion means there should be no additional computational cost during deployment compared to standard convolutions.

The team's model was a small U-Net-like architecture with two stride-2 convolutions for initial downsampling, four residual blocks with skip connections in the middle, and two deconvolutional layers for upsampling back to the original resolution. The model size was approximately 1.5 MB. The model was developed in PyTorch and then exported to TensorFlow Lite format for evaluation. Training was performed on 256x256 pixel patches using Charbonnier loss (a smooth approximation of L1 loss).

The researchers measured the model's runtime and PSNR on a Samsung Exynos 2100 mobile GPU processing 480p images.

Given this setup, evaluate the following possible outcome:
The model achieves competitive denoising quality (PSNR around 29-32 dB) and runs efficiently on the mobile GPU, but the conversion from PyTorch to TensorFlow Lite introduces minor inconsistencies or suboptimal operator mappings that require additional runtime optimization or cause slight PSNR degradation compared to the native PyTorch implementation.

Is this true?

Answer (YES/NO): NO